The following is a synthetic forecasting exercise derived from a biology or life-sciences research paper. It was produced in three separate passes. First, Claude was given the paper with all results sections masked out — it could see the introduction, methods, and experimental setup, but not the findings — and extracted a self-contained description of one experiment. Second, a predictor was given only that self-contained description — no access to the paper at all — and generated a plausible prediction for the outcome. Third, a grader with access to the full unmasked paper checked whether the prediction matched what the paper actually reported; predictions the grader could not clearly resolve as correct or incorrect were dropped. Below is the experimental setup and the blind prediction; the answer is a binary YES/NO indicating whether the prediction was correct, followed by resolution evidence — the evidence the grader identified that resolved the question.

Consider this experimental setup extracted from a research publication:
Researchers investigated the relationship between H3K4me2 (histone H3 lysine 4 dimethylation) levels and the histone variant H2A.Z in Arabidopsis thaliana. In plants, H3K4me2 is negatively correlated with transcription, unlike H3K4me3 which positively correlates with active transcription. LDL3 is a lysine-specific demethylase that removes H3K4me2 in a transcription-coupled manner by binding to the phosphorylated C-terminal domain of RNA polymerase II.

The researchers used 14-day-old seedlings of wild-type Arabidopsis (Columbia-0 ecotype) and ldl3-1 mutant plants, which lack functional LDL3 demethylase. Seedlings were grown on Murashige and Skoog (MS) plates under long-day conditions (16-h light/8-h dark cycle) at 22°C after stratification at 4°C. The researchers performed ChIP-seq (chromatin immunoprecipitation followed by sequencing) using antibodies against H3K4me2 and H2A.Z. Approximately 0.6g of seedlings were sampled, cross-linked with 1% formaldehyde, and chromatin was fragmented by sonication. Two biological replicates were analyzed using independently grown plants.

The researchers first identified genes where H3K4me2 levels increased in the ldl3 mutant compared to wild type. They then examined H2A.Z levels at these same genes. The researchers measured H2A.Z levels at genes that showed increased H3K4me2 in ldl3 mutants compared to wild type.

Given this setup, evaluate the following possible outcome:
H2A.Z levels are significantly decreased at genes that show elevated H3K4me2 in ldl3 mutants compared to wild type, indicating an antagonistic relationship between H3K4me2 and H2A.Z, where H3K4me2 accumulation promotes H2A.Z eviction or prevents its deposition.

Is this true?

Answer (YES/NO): NO